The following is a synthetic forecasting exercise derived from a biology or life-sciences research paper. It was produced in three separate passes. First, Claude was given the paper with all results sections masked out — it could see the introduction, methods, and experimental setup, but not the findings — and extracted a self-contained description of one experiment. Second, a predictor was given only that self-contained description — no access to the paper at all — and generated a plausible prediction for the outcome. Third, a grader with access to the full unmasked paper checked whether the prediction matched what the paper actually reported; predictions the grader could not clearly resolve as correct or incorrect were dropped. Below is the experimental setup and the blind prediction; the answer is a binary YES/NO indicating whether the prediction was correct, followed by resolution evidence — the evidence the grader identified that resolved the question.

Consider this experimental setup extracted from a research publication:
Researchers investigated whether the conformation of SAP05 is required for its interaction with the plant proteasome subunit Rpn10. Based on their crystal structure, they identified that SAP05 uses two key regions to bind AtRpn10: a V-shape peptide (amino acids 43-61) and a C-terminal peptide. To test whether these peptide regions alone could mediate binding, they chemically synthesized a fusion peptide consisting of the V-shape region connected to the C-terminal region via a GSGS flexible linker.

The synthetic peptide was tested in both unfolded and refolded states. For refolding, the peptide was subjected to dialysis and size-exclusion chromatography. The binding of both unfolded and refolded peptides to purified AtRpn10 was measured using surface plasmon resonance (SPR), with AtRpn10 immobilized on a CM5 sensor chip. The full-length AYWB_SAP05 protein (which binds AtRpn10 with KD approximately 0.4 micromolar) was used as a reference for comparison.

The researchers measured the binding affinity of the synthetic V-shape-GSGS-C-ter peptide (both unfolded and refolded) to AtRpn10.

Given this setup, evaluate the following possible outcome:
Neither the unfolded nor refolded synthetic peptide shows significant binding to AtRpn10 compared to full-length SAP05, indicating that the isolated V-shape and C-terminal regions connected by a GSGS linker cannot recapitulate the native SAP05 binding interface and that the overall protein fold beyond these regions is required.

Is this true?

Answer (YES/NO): NO